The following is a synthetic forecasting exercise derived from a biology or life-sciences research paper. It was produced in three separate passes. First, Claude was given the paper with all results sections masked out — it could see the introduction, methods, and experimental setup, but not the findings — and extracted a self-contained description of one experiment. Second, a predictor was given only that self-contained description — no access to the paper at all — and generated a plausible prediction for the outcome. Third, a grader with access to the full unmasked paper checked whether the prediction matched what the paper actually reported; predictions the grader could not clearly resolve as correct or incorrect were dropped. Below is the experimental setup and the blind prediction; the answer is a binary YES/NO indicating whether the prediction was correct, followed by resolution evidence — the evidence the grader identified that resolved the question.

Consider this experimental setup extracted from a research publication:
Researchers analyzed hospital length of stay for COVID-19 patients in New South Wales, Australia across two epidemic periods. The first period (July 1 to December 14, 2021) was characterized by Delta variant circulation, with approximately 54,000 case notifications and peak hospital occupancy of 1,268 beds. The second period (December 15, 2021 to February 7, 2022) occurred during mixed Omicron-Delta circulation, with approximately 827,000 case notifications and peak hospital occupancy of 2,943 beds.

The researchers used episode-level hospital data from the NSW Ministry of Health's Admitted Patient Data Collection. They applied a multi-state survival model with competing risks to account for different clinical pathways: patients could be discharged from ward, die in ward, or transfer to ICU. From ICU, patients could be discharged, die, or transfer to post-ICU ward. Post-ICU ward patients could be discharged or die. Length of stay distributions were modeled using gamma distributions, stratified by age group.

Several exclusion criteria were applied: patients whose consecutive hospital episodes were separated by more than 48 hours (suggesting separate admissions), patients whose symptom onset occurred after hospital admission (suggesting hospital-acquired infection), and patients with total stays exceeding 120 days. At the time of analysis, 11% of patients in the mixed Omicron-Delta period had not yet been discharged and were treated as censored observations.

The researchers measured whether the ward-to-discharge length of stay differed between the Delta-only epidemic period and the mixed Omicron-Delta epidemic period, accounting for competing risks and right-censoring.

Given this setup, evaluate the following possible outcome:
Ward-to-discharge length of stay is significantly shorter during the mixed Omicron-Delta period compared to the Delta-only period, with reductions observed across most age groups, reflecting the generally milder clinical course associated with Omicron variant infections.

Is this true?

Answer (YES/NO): YES